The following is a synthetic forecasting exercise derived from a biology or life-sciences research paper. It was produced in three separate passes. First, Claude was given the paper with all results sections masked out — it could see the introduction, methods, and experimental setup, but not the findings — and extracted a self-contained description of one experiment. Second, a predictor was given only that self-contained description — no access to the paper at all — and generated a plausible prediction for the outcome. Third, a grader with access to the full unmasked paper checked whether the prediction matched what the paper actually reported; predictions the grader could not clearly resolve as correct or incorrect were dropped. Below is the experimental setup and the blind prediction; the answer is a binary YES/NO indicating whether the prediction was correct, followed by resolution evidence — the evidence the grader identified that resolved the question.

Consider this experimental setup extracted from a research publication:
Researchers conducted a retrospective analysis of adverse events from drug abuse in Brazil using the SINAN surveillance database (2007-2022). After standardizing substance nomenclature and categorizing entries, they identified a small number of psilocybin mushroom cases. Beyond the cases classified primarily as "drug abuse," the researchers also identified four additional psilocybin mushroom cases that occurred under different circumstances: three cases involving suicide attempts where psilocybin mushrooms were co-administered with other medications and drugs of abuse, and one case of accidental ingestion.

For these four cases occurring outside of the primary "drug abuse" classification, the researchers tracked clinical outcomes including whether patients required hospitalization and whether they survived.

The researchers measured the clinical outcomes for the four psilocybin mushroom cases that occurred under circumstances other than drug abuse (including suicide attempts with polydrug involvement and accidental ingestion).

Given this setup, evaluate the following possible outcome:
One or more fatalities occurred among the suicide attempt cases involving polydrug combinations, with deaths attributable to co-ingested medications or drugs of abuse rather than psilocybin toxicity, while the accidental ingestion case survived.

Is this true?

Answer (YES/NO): NO